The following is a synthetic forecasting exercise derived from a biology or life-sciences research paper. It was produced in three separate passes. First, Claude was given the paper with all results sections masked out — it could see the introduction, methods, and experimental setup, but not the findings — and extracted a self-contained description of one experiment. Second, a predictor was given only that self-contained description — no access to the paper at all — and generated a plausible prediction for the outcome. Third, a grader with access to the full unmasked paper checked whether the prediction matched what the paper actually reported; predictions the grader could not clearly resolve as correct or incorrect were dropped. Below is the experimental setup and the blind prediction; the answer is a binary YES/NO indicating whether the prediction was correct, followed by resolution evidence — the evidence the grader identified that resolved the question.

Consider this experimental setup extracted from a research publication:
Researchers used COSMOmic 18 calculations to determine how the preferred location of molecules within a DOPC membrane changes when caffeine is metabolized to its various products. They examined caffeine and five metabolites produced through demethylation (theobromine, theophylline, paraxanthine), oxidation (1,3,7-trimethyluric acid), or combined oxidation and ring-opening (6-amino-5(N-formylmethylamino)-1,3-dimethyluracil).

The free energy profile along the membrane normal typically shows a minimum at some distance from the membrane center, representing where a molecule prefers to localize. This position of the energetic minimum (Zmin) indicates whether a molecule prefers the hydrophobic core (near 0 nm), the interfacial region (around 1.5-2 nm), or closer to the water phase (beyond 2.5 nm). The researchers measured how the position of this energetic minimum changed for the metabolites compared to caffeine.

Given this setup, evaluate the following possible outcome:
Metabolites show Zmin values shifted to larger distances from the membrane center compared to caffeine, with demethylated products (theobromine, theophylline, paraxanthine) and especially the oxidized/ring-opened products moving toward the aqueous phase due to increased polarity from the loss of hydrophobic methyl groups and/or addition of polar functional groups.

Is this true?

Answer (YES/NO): NO